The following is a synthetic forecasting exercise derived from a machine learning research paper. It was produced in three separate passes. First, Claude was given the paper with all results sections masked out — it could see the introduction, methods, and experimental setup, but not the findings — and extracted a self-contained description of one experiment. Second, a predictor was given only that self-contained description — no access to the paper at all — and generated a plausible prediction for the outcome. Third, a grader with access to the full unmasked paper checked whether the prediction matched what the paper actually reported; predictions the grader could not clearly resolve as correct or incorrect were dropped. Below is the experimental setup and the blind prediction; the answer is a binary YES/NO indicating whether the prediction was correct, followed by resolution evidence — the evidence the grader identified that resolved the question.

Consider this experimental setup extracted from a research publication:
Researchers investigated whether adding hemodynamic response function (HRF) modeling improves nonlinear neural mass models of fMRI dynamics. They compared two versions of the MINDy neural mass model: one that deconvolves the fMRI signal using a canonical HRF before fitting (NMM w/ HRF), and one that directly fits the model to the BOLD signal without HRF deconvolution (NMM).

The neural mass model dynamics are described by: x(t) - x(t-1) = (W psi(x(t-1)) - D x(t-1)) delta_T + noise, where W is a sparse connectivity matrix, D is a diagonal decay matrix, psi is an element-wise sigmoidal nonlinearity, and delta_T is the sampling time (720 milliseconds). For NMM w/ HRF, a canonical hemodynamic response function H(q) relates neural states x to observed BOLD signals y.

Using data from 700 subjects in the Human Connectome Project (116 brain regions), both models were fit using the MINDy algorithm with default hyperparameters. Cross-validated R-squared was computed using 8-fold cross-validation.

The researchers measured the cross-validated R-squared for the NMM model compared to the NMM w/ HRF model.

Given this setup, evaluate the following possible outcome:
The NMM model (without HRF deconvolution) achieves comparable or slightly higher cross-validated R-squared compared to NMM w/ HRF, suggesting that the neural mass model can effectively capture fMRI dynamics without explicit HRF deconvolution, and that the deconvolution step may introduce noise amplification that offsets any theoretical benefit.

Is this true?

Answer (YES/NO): NO